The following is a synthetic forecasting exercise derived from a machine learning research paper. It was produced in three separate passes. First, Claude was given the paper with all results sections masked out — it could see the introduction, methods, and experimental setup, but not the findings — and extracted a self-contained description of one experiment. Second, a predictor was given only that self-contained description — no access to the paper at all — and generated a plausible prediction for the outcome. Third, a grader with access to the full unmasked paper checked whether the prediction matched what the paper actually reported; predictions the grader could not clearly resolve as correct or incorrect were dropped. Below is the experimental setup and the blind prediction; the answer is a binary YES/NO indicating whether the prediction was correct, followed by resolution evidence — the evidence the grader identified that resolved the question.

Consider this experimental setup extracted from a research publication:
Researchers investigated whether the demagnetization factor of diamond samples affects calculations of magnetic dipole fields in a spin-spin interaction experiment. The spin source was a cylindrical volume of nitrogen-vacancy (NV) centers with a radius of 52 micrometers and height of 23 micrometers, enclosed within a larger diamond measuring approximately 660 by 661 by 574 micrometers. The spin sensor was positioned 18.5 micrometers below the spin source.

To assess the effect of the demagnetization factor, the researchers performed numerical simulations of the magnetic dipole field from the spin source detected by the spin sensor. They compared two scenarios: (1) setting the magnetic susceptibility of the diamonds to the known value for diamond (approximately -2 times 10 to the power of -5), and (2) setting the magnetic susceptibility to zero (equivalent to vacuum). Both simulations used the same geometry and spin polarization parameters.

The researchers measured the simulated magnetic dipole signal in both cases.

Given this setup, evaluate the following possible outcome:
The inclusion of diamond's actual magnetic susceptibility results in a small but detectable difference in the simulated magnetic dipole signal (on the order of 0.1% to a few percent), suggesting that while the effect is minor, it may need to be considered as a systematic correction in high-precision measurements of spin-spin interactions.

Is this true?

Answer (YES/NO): NO